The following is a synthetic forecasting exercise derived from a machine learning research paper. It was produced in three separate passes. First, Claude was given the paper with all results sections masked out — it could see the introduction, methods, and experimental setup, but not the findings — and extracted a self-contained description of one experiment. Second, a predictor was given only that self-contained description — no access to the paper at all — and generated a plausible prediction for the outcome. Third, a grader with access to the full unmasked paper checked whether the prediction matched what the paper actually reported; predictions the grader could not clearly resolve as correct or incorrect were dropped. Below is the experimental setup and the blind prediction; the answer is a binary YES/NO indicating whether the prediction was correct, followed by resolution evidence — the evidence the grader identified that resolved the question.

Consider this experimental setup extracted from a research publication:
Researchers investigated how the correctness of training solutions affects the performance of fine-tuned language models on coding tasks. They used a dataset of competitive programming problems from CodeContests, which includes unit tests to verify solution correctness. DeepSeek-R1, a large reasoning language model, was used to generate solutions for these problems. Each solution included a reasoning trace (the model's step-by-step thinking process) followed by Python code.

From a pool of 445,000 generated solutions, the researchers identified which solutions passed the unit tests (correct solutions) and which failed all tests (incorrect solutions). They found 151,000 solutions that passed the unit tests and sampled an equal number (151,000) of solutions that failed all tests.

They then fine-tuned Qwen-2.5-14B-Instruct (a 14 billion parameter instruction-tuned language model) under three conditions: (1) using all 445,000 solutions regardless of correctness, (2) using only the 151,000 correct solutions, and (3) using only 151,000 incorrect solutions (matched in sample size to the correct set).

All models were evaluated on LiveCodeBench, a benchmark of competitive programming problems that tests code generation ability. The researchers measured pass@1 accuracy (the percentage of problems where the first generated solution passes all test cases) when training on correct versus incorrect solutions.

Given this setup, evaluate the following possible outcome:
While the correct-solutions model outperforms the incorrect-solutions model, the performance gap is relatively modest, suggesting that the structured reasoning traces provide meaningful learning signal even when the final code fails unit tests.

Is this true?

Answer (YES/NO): NO